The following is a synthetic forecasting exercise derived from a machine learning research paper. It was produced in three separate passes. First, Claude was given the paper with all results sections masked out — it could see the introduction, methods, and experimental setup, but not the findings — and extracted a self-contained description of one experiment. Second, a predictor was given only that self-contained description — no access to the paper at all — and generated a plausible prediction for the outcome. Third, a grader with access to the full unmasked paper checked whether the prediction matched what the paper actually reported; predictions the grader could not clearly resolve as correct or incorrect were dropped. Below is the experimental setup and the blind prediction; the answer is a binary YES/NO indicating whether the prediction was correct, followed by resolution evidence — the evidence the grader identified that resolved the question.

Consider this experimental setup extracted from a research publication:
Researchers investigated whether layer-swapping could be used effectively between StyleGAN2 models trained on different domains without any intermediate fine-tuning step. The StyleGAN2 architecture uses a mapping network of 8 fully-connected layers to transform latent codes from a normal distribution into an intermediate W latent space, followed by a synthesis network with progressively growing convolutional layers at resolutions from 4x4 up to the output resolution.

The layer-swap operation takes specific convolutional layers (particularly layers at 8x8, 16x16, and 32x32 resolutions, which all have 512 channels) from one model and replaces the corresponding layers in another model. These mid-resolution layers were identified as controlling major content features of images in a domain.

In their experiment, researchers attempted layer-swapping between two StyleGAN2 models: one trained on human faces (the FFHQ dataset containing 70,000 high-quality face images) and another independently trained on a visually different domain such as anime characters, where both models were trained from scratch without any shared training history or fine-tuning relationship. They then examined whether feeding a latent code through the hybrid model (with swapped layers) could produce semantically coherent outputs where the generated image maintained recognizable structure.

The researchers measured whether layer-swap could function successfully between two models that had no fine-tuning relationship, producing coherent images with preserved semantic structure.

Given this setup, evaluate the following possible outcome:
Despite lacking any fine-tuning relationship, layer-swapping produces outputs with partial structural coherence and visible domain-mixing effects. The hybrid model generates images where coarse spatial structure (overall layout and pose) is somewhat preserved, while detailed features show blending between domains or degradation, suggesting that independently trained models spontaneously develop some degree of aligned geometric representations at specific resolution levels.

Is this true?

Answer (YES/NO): NO